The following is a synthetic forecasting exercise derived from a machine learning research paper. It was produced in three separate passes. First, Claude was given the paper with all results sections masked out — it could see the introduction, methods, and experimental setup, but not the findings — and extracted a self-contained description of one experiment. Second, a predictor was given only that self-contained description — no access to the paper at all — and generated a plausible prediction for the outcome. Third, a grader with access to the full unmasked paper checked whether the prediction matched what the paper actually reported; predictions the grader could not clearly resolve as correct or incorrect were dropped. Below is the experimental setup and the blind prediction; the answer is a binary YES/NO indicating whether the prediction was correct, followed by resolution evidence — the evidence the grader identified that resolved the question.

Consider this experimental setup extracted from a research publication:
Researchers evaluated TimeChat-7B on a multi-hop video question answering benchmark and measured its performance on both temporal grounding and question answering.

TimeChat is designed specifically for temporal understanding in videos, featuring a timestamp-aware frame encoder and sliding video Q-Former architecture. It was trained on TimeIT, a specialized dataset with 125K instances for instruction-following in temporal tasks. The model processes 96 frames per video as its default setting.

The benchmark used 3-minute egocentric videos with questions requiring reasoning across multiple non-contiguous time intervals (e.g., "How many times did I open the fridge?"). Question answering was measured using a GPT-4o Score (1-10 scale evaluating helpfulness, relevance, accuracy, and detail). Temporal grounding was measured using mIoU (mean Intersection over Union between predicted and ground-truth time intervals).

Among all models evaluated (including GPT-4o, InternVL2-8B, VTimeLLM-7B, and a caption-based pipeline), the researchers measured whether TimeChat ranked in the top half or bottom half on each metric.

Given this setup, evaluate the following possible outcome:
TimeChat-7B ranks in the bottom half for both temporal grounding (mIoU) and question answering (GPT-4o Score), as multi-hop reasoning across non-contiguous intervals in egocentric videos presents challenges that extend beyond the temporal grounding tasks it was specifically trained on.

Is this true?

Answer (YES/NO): YES